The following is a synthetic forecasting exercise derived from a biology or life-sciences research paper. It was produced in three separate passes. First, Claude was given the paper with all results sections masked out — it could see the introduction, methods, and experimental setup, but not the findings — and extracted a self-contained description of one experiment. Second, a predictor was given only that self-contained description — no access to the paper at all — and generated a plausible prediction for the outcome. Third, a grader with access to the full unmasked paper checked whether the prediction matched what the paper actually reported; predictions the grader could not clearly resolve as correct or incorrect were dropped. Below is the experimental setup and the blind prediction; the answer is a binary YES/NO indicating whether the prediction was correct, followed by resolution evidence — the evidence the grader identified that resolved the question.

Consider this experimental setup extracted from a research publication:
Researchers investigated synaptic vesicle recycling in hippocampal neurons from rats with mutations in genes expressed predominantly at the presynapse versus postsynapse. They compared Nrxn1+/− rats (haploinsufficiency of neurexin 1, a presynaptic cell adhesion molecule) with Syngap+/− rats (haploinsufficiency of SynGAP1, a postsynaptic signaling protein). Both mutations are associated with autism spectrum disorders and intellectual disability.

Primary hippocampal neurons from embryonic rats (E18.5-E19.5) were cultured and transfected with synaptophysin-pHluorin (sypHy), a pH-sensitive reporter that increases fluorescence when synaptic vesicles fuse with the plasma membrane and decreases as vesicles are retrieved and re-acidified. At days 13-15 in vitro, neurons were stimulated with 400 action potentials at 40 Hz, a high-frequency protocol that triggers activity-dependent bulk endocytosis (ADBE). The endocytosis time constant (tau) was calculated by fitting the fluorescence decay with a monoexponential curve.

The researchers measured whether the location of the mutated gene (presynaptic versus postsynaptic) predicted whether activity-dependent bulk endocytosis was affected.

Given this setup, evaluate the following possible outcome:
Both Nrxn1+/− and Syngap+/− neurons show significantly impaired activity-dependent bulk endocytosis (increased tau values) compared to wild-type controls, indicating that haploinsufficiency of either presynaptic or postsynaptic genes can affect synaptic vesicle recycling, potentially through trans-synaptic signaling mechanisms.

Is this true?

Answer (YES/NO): NO